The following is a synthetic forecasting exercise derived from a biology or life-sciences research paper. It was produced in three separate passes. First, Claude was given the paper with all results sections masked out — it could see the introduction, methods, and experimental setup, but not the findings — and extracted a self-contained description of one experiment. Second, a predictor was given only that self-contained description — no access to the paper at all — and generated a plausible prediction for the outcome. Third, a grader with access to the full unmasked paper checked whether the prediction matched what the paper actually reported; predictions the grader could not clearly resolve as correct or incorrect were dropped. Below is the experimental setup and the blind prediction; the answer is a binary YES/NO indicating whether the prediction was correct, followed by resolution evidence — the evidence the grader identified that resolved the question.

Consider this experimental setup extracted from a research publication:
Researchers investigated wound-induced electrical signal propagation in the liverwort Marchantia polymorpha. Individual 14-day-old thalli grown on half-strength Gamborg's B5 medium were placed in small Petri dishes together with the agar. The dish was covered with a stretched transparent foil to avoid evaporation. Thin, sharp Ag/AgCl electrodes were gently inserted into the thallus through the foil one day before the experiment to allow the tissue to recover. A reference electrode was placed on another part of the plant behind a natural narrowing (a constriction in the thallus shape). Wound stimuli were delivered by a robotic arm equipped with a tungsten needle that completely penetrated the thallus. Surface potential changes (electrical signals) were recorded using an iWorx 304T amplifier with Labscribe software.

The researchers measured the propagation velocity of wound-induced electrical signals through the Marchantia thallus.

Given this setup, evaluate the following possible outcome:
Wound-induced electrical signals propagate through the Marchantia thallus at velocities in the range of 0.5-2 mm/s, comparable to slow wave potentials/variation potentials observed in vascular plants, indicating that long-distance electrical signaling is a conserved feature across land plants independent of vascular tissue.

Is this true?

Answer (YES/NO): YES